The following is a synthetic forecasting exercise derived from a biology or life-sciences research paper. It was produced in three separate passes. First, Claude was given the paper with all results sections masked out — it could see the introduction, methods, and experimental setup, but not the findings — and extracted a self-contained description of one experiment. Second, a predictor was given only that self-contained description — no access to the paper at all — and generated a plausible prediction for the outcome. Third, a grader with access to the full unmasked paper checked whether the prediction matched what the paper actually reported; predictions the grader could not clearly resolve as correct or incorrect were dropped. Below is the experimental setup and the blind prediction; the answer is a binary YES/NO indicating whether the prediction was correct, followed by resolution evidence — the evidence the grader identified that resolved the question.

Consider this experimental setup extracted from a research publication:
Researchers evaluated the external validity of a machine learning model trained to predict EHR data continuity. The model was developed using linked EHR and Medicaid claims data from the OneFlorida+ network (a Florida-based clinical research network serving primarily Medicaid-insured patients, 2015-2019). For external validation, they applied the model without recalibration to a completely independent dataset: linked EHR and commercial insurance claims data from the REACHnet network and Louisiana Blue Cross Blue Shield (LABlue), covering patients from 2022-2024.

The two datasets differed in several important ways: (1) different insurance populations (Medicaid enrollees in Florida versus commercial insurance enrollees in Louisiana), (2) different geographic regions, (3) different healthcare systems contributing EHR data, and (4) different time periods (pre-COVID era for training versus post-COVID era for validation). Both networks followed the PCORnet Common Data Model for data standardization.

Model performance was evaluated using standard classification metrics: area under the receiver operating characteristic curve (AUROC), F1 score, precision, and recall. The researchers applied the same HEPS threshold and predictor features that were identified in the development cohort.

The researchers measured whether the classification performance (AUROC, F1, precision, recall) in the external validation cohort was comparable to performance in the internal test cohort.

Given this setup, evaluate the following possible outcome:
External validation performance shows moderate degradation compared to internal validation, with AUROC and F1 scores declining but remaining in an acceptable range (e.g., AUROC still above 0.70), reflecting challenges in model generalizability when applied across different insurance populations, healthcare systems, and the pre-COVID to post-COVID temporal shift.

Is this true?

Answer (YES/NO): NO